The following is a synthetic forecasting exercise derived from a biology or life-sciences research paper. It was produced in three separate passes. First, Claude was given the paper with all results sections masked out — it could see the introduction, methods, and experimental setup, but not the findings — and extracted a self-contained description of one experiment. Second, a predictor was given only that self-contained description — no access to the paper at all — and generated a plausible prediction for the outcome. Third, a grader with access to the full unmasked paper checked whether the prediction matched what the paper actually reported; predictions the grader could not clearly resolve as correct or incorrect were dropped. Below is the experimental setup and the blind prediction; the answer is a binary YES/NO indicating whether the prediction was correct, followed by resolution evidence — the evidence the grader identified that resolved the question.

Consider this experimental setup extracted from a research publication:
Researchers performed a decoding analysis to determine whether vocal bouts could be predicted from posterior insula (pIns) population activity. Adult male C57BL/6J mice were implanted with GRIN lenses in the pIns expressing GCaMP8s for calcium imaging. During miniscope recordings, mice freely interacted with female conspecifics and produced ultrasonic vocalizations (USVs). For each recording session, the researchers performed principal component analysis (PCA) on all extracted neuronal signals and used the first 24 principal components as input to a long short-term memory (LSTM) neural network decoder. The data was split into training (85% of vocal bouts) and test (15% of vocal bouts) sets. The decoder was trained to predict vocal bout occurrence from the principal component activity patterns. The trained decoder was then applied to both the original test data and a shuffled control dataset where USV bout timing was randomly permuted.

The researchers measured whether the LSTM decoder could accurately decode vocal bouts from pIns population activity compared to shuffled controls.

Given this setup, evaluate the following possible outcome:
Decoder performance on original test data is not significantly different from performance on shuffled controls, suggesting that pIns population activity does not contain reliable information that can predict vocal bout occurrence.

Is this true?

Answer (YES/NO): NO